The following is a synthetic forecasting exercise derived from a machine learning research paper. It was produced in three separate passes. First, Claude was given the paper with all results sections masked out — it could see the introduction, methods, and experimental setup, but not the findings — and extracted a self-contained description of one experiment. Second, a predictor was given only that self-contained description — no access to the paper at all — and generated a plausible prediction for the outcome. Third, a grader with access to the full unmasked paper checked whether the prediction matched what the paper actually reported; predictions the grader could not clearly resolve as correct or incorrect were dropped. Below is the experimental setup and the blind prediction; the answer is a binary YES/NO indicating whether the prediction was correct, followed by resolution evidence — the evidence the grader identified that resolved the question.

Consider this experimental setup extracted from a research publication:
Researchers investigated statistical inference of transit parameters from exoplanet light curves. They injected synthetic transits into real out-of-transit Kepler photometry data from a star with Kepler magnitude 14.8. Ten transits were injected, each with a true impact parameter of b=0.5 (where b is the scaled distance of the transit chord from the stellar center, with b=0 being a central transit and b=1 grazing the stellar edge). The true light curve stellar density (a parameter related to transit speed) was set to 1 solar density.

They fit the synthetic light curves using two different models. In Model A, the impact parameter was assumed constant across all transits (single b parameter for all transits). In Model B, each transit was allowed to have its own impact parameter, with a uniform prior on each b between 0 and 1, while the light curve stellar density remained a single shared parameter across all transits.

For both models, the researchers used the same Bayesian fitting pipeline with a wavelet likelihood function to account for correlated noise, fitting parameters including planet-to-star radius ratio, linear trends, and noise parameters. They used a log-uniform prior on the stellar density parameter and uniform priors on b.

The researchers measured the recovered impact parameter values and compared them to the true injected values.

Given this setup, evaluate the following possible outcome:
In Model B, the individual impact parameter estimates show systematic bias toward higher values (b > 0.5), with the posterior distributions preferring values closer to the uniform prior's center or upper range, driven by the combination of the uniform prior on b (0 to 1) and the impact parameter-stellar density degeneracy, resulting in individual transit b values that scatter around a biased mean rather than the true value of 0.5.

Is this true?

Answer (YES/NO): NO